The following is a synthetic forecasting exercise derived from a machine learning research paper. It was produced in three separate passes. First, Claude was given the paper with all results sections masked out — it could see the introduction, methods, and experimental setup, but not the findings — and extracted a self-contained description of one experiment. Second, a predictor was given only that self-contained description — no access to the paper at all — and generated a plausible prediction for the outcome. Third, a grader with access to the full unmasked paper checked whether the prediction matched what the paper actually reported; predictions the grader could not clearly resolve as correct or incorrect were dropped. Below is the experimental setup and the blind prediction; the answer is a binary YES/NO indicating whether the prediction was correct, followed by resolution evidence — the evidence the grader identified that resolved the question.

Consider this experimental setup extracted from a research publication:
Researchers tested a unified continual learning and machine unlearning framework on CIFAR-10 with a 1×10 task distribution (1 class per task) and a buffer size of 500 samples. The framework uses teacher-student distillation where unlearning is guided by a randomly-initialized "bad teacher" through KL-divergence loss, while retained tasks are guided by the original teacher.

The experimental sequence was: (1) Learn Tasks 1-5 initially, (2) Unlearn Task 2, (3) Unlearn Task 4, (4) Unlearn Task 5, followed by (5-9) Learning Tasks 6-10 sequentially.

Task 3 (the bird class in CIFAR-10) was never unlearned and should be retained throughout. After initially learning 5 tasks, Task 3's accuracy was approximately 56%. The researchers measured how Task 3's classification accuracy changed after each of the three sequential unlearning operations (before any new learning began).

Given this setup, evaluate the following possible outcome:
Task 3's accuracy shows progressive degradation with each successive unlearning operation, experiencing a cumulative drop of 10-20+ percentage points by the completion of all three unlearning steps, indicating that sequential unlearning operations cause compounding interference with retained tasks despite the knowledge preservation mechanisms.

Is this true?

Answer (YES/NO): NO